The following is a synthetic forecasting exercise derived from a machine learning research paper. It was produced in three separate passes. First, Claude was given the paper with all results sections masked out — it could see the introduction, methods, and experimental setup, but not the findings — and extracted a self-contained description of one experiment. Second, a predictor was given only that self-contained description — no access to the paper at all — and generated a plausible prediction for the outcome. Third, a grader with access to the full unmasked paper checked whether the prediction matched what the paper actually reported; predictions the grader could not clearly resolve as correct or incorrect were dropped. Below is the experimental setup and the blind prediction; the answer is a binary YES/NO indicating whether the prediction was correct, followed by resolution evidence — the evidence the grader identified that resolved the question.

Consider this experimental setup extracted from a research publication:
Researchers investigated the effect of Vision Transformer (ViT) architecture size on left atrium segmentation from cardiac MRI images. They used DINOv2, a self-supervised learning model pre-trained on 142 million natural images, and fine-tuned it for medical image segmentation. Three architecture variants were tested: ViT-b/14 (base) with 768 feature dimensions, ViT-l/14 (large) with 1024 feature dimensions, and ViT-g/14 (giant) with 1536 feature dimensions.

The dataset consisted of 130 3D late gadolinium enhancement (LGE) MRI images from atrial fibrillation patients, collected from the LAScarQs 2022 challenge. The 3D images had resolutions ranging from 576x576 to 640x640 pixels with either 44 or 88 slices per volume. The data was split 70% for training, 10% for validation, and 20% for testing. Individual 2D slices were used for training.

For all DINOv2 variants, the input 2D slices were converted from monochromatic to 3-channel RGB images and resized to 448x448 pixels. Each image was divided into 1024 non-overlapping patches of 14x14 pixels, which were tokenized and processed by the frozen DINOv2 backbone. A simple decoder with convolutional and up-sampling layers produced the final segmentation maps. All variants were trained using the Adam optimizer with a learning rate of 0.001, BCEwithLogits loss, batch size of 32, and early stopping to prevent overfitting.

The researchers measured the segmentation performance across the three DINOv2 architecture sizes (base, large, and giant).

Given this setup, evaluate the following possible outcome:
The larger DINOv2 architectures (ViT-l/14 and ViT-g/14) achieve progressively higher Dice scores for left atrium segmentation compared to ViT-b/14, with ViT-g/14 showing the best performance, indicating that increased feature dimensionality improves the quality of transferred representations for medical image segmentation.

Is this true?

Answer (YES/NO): YES